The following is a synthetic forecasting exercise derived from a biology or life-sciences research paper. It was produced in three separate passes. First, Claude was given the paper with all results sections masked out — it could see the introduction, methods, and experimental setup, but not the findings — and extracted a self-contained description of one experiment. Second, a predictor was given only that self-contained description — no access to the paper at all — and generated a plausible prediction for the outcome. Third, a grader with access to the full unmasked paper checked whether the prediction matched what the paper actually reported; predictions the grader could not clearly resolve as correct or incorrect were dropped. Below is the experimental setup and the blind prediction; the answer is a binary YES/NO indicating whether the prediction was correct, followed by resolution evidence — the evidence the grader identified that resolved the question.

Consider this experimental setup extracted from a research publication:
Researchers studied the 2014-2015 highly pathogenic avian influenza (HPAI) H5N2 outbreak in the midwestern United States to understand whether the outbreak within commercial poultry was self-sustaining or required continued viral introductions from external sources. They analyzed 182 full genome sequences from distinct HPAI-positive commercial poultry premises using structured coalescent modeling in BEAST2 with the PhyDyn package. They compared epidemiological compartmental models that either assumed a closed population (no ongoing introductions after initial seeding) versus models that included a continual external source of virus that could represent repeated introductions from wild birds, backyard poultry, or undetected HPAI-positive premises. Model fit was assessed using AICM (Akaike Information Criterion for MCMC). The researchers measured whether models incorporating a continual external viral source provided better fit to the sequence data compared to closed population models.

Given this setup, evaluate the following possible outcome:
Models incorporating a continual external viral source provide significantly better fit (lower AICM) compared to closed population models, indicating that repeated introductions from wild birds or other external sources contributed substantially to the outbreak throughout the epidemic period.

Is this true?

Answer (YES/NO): NO